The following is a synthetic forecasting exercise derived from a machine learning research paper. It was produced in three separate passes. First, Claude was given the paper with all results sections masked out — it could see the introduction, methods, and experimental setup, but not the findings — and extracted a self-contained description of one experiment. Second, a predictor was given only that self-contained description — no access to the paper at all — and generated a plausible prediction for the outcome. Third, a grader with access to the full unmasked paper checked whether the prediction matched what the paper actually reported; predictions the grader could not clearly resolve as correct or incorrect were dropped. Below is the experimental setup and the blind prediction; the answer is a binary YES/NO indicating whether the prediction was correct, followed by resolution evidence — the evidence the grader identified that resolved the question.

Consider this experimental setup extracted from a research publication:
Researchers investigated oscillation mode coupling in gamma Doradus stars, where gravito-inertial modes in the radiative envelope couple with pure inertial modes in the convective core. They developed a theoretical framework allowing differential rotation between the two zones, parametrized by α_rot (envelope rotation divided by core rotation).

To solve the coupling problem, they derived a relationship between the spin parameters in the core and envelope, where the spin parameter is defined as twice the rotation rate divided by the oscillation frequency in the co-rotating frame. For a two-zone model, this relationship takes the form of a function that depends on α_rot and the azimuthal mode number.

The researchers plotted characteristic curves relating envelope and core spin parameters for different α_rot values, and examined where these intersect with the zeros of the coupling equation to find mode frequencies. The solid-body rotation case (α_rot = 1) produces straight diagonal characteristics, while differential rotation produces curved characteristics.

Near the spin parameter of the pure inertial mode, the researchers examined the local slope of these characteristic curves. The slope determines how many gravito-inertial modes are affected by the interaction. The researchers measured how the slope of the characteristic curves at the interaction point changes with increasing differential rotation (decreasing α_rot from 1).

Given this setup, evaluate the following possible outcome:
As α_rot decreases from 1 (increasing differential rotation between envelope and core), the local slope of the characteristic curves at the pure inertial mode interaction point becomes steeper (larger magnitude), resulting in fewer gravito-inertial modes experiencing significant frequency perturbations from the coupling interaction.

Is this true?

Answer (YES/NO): NO